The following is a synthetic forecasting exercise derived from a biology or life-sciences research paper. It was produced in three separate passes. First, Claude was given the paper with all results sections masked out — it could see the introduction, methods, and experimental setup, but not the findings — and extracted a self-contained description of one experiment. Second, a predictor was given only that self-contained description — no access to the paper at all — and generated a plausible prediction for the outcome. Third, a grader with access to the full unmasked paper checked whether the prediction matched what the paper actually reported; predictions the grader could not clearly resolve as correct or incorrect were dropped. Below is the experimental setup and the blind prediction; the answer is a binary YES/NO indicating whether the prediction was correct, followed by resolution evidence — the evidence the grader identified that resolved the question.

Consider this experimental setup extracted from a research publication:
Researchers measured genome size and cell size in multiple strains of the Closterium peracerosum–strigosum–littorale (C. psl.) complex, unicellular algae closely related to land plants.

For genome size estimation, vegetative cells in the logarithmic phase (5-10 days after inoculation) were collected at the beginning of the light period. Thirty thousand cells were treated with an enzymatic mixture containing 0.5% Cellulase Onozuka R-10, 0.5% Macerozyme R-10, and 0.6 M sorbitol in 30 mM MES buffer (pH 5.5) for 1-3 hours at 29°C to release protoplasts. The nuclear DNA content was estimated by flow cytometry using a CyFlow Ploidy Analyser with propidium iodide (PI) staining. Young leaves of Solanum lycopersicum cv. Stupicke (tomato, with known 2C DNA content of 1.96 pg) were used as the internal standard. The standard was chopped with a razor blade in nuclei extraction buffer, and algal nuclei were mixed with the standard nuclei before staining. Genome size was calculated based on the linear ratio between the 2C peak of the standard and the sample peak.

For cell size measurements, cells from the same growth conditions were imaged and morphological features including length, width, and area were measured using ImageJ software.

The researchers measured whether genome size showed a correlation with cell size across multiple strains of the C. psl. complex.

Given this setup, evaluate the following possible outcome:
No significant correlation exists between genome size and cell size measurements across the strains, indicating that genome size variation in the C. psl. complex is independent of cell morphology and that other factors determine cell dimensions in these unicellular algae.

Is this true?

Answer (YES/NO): NO